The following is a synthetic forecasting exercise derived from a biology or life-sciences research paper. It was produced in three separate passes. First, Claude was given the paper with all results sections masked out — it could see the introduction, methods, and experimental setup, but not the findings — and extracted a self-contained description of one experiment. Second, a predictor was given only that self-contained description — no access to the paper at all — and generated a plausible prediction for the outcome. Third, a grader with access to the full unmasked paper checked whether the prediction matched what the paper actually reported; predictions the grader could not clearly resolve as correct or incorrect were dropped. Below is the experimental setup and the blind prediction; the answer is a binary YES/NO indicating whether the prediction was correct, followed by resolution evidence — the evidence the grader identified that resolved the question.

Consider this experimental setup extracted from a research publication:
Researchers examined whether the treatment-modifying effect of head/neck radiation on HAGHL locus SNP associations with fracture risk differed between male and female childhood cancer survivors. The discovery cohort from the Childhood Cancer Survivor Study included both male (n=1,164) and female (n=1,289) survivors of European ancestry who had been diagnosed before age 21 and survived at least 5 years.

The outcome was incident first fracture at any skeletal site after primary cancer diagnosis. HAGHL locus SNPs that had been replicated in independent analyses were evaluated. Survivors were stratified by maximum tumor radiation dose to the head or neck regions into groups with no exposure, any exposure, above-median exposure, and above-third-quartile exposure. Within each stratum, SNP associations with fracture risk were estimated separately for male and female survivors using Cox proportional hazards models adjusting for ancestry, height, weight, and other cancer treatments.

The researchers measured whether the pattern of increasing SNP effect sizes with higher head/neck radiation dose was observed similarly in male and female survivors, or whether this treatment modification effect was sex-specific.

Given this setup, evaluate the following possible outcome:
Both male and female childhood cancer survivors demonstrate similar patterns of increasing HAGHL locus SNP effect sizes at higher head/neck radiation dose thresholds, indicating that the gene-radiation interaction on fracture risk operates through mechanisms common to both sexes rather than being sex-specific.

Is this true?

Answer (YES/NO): NO